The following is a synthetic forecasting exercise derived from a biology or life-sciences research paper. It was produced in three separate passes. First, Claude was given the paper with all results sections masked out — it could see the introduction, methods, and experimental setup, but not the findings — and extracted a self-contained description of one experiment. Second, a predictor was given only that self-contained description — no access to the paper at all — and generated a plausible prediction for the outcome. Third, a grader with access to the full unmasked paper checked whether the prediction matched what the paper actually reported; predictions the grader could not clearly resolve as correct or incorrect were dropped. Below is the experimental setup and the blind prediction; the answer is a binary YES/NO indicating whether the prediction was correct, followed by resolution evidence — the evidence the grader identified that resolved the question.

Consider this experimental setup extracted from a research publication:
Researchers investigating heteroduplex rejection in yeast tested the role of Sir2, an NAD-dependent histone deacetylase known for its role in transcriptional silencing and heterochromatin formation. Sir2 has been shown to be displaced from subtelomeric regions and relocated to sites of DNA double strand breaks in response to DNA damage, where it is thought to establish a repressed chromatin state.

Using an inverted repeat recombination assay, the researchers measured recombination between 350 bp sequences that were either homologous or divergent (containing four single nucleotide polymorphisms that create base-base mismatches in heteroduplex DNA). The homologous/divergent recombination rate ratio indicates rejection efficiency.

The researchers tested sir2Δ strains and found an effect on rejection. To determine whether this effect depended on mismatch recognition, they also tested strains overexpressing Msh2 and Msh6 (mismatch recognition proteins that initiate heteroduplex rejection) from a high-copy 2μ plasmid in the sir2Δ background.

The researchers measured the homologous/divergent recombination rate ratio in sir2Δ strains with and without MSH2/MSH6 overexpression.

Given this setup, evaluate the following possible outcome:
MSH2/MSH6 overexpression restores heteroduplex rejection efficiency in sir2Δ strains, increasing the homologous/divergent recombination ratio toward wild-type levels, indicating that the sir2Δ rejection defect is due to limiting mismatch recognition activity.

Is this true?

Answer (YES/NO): NO